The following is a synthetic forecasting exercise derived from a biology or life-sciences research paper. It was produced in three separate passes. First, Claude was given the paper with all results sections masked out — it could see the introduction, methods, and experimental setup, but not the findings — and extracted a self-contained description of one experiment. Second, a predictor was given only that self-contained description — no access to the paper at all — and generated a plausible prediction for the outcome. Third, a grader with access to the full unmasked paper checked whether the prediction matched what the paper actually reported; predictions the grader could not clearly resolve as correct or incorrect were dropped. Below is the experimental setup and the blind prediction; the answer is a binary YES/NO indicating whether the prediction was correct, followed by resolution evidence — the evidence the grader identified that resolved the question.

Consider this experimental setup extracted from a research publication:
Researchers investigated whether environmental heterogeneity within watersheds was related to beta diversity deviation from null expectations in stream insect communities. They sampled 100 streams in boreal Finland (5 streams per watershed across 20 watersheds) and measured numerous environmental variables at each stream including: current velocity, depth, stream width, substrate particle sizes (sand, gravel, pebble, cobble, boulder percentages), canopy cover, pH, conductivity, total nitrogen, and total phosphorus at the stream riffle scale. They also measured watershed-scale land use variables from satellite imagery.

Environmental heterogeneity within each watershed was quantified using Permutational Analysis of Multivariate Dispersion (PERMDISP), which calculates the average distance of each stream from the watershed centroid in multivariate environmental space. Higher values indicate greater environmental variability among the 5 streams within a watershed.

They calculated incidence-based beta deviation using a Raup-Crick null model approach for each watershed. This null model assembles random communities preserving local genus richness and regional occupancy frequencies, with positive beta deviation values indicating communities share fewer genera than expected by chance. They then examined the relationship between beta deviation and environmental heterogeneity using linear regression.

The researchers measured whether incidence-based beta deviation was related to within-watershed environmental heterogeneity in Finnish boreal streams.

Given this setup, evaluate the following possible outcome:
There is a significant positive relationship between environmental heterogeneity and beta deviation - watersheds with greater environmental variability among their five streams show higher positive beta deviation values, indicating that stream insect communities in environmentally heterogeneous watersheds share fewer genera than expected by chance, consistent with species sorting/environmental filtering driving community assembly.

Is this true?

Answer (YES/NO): NO